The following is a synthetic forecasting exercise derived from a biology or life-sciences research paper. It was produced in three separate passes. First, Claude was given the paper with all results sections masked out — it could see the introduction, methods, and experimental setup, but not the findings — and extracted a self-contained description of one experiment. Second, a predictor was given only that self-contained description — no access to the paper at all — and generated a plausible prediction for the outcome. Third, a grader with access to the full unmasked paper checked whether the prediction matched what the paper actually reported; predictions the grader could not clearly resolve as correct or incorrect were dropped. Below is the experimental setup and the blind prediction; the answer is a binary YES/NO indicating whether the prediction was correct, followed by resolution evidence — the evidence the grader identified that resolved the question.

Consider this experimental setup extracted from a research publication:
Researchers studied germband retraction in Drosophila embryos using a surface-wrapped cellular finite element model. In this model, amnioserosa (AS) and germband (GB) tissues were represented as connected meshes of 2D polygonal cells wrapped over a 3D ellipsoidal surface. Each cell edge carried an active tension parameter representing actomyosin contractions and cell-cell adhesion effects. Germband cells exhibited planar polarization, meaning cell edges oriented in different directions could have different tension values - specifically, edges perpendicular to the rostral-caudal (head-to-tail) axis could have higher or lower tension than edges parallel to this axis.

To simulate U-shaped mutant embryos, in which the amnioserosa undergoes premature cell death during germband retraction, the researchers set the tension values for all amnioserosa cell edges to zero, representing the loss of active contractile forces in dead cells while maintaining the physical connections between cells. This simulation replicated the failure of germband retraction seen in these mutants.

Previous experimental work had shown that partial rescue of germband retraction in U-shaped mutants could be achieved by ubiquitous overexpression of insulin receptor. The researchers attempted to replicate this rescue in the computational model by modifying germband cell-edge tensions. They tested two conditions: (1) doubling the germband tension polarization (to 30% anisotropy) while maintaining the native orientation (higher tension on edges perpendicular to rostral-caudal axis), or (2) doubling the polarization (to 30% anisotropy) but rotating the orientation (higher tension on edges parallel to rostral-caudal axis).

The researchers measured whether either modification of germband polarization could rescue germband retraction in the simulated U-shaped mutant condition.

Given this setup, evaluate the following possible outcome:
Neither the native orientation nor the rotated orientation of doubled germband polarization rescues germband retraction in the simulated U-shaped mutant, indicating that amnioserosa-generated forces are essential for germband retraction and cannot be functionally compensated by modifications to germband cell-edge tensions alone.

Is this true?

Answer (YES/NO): NO